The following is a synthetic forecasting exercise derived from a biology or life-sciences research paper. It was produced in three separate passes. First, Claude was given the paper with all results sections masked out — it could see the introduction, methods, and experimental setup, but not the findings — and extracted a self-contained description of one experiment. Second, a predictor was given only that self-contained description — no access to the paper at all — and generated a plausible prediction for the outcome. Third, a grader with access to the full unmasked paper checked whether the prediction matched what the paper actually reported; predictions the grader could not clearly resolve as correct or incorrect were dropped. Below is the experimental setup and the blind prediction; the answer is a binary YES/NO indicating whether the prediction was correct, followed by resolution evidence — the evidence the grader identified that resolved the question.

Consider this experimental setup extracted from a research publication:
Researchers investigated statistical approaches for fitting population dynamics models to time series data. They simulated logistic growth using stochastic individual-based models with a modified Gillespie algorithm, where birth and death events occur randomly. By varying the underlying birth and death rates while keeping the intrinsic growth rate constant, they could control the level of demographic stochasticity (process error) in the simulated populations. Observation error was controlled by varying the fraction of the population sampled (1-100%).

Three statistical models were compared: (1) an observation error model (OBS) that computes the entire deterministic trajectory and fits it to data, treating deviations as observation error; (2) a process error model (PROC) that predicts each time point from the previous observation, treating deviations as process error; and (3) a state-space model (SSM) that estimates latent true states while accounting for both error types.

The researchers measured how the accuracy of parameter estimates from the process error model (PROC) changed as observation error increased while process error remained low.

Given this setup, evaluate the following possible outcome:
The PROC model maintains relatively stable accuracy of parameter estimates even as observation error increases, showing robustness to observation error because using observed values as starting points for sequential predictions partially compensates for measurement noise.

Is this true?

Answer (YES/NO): NO